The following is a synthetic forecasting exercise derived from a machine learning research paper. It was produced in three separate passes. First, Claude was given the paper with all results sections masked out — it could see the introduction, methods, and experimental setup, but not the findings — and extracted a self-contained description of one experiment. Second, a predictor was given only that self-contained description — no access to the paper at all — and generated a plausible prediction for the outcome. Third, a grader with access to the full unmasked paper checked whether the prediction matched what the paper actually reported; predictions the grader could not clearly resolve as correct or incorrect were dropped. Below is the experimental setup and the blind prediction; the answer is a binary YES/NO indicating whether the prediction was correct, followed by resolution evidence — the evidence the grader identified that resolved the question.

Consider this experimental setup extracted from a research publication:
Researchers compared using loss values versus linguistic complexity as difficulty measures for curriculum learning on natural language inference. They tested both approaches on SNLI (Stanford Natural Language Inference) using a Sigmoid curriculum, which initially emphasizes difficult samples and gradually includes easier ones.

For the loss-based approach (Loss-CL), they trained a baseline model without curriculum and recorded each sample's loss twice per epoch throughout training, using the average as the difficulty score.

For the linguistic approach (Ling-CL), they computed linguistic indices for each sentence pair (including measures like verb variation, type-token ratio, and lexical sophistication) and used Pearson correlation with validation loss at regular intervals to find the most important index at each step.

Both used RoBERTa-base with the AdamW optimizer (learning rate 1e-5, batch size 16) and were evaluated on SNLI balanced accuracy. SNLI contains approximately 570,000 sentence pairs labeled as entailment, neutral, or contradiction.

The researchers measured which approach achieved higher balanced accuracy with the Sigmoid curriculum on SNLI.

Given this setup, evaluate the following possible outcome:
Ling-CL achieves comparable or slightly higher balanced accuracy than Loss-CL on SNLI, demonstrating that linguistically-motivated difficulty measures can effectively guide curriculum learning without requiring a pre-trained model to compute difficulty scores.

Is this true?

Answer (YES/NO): NO